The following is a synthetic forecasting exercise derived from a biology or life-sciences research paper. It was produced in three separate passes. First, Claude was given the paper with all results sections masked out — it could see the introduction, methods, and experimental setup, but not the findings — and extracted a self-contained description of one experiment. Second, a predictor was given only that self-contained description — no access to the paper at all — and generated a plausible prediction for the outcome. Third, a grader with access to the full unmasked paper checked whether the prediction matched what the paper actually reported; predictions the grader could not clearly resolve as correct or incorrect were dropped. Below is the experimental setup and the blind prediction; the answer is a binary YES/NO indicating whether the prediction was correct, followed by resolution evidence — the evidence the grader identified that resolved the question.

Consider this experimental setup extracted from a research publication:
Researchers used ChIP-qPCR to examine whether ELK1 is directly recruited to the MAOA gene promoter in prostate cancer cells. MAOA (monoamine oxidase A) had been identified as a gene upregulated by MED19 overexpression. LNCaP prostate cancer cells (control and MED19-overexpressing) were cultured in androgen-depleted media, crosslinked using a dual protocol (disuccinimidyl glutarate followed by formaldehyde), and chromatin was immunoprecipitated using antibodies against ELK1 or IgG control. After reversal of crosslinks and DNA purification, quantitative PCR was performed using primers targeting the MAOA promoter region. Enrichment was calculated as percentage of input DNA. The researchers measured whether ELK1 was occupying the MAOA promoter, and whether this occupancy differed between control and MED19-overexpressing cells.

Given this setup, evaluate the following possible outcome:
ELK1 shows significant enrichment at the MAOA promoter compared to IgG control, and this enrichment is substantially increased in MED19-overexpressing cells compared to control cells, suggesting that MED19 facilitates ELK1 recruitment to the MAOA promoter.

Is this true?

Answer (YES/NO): NO